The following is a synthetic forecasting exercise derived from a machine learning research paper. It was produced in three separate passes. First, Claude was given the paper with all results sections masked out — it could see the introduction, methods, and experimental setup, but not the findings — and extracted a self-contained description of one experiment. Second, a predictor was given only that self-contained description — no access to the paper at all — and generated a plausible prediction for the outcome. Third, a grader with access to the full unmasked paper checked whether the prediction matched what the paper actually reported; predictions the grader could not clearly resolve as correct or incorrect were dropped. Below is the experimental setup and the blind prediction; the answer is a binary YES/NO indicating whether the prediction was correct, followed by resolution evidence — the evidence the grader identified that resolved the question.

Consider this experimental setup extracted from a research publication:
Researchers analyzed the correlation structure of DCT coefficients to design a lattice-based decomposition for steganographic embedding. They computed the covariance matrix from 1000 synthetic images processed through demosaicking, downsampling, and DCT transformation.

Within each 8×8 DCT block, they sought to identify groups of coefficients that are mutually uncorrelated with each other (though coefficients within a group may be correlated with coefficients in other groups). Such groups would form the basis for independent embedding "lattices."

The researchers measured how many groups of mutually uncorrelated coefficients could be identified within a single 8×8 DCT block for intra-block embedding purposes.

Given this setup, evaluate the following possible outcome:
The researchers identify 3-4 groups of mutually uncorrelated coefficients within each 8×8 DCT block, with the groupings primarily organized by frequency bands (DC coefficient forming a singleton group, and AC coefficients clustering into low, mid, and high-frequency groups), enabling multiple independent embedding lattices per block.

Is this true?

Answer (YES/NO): NO